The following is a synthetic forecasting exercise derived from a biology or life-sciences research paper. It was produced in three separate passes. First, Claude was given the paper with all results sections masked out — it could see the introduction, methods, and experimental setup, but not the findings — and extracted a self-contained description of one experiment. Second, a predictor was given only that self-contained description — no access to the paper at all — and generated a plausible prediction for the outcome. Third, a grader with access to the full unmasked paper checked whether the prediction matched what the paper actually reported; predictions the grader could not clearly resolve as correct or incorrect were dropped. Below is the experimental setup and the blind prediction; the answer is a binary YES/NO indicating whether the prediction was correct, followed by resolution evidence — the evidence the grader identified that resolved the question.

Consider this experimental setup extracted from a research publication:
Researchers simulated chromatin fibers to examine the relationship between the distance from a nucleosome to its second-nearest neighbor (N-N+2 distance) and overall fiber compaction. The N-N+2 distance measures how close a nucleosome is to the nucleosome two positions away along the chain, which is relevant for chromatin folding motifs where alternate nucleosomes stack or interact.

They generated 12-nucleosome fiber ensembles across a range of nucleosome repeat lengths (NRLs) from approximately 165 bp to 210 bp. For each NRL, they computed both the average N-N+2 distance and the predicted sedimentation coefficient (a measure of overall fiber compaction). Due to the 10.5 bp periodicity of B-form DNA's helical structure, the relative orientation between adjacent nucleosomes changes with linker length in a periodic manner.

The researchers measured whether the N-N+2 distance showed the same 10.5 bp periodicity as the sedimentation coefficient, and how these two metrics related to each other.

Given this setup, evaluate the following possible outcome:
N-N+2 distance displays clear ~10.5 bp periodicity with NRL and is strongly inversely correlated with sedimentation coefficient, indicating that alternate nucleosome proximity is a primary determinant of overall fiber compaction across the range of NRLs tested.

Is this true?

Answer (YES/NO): YES